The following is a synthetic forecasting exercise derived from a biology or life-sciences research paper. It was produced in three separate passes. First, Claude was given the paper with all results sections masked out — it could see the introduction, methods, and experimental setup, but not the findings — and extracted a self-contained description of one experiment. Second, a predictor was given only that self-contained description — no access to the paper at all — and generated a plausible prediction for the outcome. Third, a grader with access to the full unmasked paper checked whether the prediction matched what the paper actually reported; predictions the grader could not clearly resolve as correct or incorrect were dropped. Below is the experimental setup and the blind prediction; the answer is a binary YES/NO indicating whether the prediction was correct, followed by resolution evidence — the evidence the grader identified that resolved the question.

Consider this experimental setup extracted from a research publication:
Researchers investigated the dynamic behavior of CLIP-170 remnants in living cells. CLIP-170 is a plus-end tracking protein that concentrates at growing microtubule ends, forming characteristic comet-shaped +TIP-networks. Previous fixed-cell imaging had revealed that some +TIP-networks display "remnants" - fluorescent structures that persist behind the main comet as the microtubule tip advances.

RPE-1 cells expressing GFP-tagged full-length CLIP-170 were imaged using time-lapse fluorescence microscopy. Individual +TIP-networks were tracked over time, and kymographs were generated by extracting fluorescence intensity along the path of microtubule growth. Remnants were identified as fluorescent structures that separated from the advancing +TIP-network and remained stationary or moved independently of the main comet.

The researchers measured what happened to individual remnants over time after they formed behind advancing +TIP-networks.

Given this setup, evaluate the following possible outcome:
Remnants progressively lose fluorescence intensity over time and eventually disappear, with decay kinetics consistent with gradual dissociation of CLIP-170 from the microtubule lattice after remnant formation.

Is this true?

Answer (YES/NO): NO